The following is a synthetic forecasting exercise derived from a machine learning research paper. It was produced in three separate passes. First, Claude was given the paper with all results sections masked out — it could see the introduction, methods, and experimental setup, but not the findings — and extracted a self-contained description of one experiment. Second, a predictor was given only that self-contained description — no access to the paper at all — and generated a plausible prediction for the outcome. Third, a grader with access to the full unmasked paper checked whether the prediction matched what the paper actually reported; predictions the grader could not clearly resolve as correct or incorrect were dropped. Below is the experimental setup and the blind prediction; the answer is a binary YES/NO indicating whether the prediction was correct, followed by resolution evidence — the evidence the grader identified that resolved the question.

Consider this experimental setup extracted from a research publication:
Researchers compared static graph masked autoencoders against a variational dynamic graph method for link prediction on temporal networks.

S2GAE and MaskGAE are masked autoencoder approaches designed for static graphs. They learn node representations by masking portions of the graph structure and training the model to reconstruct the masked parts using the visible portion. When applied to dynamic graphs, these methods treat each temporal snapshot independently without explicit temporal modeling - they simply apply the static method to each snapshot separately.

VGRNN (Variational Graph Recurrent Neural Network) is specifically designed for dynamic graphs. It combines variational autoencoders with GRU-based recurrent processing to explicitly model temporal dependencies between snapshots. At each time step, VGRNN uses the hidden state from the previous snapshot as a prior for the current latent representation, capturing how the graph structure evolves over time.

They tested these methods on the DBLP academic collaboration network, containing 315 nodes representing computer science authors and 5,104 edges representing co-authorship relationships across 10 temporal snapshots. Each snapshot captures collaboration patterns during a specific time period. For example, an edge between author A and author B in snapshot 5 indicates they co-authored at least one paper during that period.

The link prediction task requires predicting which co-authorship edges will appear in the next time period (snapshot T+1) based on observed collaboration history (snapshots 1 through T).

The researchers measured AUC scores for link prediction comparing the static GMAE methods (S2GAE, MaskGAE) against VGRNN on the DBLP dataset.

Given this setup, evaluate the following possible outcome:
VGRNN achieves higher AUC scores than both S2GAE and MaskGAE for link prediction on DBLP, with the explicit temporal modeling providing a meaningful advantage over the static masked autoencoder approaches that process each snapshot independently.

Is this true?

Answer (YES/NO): NO